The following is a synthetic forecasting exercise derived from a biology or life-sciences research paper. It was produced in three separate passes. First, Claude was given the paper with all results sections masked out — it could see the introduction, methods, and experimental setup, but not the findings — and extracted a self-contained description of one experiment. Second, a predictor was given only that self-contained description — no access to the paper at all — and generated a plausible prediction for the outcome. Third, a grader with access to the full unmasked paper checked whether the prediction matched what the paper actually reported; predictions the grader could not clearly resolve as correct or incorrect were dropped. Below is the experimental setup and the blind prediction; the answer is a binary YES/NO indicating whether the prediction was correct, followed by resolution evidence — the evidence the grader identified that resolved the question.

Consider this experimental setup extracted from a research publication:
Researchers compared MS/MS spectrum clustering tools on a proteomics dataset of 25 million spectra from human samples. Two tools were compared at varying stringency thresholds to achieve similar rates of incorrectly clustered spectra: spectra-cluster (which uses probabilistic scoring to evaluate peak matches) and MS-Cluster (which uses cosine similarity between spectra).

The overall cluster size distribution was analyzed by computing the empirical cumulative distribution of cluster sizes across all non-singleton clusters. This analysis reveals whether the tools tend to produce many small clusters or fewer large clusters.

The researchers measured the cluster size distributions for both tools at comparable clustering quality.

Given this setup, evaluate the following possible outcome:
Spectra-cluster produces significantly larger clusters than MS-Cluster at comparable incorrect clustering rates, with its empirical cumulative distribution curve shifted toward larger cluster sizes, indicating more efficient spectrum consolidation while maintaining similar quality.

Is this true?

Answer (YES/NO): NO